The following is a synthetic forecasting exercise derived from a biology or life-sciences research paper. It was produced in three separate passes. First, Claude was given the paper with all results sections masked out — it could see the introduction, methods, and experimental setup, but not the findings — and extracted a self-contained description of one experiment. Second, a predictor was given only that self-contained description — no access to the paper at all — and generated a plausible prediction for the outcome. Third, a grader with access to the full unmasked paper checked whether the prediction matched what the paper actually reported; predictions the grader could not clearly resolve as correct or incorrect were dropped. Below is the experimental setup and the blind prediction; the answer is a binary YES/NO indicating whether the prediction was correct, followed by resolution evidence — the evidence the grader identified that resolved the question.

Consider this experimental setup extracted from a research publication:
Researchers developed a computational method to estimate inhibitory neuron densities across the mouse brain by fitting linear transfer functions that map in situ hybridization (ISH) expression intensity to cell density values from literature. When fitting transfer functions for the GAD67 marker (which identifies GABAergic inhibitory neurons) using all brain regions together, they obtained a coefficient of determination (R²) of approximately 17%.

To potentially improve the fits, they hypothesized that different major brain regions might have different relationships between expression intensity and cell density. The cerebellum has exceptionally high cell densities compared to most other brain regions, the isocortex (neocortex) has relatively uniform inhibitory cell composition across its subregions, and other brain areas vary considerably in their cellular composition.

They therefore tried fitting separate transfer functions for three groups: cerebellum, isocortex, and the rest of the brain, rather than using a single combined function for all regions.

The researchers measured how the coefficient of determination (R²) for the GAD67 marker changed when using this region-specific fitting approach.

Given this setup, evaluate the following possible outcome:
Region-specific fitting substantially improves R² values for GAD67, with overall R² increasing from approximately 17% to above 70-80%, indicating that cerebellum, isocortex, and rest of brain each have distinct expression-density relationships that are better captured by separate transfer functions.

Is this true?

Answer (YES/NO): NO